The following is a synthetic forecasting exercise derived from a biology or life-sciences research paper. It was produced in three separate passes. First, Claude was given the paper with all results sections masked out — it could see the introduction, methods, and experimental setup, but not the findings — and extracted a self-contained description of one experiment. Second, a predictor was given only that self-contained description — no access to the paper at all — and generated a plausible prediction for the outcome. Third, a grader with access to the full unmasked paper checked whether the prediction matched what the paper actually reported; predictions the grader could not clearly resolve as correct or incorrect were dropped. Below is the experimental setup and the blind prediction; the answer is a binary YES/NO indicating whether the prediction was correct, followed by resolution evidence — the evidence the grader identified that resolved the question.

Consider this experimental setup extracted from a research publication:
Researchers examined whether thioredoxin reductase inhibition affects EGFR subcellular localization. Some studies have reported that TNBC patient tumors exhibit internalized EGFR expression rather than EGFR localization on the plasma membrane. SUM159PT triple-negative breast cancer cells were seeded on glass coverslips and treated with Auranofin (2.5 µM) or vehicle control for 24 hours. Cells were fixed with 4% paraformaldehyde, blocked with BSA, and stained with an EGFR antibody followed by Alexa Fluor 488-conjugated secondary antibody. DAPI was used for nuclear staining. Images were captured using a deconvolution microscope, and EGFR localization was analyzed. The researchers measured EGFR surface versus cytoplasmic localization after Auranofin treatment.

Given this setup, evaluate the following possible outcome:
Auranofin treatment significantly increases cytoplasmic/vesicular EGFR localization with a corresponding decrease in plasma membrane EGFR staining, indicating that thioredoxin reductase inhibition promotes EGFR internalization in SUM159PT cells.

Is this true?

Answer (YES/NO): NO